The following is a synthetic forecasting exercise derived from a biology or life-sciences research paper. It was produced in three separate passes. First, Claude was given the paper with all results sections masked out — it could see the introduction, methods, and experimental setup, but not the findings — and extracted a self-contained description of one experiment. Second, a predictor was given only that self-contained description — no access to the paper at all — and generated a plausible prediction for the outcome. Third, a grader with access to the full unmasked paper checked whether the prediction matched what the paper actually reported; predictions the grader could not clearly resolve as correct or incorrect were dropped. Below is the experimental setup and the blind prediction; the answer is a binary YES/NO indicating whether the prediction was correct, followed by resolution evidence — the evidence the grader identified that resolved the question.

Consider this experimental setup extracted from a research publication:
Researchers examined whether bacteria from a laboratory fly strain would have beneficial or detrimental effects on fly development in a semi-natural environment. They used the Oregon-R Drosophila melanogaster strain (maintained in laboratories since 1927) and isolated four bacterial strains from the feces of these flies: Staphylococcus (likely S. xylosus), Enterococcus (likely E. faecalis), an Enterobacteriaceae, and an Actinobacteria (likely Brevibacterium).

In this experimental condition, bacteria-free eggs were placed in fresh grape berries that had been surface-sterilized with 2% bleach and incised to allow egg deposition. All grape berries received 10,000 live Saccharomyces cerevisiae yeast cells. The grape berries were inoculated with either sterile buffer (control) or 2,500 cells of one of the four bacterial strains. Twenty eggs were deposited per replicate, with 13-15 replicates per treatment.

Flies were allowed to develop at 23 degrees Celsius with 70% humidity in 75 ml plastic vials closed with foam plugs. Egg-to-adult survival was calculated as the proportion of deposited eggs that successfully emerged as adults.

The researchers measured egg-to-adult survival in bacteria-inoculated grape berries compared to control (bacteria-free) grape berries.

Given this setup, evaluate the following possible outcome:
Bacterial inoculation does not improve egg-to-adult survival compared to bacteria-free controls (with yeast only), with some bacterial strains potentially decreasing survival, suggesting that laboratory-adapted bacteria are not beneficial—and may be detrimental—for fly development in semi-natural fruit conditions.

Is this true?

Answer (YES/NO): NO